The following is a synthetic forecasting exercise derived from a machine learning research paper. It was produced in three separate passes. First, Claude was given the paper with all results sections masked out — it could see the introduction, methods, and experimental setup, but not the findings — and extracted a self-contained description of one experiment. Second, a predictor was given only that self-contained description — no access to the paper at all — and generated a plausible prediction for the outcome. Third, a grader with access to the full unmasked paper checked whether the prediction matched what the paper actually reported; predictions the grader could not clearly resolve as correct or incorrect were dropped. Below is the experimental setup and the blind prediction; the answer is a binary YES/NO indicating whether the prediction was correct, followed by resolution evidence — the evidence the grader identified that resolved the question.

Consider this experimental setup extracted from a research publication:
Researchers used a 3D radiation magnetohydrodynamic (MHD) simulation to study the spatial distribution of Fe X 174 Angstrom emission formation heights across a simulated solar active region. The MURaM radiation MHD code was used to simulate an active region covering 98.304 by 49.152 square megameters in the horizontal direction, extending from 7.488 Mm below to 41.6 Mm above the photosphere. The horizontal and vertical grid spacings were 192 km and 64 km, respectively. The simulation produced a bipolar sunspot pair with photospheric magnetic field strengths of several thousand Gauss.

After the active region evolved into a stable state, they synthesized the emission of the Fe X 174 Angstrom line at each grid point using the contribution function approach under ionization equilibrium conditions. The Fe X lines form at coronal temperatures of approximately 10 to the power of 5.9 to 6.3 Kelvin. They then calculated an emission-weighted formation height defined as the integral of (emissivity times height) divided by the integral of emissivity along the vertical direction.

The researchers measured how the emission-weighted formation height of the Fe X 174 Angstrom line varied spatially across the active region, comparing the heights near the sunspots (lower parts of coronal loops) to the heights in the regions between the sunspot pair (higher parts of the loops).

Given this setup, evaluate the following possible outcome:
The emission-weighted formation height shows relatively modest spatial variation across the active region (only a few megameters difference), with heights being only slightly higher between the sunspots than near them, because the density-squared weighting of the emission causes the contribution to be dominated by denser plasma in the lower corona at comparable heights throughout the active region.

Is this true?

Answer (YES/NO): NO